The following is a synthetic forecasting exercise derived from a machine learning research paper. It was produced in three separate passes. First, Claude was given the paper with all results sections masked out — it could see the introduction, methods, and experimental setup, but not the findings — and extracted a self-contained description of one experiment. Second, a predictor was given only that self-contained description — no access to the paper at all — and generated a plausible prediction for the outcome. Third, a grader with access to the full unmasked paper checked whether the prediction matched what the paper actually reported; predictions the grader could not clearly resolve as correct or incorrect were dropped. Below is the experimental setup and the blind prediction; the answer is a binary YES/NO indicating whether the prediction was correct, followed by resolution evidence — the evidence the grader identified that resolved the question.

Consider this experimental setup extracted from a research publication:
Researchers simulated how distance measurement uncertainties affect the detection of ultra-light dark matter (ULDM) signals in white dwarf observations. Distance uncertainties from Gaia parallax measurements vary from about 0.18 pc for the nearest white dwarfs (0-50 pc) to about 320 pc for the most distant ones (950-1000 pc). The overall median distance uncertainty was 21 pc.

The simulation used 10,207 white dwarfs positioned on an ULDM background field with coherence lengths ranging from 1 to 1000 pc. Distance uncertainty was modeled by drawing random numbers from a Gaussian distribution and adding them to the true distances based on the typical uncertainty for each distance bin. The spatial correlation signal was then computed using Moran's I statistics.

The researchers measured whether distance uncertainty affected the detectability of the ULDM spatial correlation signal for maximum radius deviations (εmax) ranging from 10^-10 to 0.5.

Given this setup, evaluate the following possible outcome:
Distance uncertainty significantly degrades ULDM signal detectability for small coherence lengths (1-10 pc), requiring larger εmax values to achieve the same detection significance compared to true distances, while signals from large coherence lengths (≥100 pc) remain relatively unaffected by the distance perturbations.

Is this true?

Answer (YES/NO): NO